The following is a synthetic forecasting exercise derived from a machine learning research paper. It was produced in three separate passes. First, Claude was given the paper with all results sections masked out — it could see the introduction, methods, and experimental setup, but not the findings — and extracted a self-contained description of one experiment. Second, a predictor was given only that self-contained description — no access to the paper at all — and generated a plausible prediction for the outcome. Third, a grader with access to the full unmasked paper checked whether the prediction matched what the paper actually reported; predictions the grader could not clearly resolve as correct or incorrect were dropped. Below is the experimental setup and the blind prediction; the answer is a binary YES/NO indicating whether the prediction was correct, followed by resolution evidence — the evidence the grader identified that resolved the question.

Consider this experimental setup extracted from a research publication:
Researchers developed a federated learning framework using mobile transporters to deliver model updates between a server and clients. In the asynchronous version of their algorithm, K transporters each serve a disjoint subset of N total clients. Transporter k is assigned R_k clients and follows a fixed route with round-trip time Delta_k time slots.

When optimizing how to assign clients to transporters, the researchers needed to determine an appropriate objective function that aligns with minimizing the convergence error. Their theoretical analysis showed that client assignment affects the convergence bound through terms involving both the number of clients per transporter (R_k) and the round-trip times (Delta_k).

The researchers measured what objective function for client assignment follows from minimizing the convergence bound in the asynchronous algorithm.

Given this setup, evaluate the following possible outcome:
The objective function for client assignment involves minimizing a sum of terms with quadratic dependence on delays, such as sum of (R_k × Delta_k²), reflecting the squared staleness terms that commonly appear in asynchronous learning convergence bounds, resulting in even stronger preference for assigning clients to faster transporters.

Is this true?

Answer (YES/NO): YES